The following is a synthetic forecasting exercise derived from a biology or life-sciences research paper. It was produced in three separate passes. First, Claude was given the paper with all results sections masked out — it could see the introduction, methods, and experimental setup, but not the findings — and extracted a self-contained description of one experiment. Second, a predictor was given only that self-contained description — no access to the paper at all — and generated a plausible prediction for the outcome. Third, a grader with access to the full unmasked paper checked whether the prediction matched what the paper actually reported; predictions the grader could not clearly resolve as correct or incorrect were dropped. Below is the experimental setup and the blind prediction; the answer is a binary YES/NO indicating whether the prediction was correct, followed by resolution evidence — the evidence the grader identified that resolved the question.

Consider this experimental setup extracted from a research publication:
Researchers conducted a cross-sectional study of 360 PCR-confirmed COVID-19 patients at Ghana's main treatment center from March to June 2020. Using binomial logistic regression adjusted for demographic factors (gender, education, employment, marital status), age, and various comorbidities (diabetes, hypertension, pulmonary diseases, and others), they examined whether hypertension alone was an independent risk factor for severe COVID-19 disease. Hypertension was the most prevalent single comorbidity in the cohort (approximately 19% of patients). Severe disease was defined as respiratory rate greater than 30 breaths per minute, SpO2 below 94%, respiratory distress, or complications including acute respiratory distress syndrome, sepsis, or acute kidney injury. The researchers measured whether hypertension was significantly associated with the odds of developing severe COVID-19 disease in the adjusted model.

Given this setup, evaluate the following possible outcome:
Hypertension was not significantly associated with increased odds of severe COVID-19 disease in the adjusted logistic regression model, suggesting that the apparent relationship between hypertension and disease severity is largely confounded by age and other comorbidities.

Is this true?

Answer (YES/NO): YES